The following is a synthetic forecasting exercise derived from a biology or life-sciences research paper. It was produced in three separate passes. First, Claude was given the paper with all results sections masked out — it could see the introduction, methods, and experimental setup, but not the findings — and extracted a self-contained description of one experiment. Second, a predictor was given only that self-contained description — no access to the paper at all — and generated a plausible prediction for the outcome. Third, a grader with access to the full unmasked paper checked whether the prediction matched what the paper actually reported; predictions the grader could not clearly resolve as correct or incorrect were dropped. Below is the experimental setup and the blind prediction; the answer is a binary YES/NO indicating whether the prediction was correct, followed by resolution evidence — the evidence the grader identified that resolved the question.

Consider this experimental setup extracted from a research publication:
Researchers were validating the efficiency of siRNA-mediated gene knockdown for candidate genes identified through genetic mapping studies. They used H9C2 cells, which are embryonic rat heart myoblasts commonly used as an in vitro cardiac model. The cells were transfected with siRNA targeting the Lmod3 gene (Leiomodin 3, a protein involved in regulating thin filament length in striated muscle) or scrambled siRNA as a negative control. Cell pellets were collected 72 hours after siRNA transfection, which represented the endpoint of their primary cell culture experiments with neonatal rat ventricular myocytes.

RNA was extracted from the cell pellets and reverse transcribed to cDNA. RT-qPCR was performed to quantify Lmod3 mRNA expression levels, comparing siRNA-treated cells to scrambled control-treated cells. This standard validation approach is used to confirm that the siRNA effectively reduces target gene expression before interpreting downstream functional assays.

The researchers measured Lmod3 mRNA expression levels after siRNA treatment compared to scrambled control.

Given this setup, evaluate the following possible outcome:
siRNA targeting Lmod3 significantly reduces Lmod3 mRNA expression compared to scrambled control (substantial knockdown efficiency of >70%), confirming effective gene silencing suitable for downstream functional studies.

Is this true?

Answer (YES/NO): NO